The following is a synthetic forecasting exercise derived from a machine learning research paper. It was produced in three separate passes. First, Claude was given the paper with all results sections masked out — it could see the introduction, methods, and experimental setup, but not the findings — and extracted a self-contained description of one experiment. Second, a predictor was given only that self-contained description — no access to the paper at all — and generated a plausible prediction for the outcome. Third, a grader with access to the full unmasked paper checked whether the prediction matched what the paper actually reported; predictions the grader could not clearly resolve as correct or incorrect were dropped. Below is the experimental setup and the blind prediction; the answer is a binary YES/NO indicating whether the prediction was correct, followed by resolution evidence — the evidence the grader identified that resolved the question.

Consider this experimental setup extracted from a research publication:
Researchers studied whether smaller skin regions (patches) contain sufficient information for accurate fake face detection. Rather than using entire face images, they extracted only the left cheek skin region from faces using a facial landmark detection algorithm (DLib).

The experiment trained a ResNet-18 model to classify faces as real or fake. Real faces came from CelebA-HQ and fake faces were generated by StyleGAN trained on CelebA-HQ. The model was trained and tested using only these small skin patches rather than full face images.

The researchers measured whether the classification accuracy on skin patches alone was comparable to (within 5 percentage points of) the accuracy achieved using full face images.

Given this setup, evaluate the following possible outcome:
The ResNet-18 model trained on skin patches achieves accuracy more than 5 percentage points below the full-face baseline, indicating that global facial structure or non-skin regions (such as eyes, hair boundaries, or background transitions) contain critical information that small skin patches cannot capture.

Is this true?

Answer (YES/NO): NO